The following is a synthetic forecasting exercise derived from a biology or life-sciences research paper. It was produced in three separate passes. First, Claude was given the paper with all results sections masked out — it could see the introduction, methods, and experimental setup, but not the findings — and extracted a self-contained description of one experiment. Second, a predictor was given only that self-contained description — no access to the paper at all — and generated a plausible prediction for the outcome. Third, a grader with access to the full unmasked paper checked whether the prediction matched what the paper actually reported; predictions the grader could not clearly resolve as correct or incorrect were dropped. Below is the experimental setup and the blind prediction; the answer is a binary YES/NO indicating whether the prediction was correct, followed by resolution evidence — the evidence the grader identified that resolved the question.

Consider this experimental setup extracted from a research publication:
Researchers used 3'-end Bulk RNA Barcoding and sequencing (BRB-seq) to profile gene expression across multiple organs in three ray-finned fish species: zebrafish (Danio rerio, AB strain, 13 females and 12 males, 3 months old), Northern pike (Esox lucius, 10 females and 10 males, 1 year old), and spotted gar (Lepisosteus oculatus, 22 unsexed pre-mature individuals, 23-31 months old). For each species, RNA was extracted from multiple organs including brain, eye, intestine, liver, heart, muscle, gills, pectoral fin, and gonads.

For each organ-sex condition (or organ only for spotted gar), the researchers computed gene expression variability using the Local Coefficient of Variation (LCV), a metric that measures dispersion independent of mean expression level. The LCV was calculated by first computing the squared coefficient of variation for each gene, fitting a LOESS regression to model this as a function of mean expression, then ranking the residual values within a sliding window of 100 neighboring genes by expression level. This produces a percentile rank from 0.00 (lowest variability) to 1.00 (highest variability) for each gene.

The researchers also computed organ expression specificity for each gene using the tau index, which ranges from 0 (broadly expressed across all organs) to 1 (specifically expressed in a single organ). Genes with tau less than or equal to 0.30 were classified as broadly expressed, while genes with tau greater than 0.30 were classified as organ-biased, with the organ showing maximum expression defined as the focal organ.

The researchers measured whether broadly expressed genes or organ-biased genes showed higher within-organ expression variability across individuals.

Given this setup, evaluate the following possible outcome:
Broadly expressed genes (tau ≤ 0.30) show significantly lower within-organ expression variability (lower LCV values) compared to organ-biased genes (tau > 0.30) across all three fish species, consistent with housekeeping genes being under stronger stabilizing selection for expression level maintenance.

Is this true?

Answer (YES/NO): YES